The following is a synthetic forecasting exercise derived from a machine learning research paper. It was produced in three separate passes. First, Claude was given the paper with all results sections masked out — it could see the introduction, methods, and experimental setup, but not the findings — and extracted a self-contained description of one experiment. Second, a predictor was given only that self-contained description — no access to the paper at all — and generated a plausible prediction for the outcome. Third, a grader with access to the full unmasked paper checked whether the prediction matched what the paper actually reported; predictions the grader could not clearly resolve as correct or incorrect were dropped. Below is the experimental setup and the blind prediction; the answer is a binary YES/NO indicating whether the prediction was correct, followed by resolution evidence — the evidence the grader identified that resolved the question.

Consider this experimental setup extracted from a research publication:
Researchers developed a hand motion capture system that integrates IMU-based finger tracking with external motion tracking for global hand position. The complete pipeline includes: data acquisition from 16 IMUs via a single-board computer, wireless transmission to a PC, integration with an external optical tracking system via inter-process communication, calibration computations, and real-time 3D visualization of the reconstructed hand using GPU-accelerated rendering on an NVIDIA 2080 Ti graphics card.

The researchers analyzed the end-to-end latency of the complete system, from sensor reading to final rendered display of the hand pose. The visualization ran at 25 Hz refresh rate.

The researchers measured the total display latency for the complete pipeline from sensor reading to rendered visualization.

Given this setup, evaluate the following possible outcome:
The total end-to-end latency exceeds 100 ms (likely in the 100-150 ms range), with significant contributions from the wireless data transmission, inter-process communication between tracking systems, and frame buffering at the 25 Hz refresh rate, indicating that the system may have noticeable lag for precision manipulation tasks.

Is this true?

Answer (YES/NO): NO